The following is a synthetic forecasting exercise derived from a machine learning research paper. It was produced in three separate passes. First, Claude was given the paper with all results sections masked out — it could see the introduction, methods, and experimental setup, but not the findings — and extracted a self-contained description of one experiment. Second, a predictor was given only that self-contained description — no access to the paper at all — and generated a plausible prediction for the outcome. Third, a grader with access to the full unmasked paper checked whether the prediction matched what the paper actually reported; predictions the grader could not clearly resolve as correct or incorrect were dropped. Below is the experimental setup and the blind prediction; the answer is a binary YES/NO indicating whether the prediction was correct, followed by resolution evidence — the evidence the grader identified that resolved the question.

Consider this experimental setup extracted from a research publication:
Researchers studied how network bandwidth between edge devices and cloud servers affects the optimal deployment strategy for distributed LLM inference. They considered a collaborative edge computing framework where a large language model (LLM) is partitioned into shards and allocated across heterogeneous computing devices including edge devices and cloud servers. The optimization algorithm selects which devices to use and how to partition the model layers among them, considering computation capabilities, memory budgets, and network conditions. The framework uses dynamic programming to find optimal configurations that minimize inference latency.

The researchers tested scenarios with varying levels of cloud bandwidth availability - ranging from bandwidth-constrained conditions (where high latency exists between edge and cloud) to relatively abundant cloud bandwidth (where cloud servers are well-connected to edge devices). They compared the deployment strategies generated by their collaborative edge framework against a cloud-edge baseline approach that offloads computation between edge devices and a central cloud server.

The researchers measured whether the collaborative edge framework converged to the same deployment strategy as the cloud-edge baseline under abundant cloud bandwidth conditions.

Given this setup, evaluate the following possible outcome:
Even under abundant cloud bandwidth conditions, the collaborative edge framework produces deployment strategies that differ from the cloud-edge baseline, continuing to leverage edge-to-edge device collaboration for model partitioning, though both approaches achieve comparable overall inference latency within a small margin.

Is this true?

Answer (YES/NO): NO